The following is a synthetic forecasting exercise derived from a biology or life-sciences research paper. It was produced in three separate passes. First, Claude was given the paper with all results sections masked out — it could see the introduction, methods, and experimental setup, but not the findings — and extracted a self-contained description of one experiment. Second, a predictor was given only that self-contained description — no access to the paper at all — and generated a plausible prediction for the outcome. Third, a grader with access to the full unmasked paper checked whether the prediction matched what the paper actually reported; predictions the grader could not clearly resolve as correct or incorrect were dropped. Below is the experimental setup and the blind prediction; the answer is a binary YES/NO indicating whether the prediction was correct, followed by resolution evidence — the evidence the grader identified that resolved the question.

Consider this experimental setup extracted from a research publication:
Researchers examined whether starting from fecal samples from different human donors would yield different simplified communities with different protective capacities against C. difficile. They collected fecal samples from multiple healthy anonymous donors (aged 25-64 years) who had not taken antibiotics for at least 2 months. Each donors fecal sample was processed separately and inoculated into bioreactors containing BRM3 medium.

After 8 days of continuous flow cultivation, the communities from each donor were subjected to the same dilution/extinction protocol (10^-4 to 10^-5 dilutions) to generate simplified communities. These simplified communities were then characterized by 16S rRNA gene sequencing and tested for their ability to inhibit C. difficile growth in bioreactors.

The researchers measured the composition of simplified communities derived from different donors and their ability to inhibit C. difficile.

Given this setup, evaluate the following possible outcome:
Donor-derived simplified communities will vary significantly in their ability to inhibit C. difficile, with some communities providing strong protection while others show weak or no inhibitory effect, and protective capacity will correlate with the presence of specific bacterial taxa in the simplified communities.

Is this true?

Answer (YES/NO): NO